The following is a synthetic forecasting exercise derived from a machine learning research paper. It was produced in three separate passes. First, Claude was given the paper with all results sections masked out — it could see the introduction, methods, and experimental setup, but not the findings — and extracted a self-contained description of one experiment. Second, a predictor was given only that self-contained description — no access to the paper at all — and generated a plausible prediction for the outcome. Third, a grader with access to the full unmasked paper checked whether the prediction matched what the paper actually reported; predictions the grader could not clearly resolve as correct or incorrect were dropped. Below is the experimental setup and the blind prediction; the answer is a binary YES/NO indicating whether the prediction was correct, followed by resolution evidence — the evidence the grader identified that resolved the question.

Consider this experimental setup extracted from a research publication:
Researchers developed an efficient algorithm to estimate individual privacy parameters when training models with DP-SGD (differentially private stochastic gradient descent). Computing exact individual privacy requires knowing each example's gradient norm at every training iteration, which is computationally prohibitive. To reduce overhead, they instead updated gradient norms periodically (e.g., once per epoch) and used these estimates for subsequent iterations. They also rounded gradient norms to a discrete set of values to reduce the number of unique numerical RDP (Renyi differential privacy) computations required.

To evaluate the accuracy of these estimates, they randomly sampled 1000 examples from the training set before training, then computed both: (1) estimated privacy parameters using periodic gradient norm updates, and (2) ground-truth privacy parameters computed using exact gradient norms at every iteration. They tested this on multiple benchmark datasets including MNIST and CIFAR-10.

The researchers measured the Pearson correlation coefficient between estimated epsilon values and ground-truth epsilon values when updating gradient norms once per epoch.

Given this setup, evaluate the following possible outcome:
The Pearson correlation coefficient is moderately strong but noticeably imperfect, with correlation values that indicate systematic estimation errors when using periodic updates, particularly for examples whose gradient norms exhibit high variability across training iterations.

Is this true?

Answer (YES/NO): NO